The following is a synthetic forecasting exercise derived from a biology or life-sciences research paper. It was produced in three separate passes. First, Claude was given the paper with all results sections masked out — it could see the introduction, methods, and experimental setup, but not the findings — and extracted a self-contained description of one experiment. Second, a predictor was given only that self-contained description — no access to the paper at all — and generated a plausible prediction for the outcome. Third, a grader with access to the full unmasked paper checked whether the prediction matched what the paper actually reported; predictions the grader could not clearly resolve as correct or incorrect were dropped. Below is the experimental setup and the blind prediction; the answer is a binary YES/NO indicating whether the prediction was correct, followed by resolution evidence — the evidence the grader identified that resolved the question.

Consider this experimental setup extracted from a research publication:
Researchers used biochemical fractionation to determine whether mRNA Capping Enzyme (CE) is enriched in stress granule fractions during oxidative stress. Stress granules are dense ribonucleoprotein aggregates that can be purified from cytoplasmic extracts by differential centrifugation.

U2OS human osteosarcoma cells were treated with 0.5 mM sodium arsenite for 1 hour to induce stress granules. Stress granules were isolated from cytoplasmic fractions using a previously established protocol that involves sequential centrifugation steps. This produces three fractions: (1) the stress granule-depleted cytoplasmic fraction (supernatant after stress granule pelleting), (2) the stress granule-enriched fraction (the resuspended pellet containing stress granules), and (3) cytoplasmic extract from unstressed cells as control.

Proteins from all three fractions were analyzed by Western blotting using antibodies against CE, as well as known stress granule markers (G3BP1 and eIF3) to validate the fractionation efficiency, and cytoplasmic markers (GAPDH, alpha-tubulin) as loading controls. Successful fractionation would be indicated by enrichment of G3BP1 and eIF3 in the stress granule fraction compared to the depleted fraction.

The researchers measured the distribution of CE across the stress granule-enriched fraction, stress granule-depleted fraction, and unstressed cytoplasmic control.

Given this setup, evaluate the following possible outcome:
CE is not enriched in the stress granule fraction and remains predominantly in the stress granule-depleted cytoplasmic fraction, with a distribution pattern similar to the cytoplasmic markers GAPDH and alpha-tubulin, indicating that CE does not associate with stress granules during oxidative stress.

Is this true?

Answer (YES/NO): NO